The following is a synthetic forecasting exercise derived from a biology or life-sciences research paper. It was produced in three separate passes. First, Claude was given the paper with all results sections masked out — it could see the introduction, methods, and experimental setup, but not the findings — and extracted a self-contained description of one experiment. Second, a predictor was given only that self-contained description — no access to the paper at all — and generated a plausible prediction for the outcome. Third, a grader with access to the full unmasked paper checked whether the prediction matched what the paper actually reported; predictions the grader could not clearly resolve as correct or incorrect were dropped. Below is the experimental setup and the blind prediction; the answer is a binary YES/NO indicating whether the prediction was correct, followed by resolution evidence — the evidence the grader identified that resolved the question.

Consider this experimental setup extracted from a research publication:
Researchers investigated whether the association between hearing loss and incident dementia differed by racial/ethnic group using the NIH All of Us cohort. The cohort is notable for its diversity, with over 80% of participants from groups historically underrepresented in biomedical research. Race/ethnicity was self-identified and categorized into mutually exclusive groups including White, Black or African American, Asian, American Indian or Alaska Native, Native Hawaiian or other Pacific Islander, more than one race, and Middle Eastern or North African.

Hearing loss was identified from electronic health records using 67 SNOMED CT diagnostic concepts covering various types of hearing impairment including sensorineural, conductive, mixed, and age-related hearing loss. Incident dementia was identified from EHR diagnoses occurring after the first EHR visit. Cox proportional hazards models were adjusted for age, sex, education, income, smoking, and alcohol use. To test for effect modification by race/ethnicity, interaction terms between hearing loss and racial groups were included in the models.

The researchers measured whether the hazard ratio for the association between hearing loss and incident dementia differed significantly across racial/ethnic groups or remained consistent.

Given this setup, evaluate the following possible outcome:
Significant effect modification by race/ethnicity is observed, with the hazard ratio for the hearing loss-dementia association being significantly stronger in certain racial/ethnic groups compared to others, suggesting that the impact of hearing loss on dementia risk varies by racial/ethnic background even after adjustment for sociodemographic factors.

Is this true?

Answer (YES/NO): YES